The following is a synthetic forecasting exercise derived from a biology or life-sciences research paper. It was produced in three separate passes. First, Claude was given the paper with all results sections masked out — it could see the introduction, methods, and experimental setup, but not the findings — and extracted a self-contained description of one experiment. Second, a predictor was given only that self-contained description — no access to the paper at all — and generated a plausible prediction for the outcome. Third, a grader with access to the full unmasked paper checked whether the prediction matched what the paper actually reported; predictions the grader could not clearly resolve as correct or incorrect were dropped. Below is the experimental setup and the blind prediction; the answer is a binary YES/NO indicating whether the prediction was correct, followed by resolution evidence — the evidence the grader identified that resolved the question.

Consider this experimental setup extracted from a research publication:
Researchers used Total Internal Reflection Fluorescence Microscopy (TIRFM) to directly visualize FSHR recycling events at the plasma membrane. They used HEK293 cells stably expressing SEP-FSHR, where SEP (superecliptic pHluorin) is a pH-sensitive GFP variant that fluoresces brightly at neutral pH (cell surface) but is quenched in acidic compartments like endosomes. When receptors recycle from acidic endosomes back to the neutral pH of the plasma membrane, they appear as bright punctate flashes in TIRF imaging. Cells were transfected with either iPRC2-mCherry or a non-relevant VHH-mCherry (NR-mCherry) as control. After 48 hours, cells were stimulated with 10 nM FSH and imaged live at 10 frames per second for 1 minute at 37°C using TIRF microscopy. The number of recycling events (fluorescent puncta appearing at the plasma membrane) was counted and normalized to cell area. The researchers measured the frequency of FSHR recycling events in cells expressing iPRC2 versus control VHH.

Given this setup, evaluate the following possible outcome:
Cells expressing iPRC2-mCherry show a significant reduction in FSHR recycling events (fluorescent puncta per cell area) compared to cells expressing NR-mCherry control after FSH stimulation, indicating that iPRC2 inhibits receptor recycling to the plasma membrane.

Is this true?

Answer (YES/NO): YES